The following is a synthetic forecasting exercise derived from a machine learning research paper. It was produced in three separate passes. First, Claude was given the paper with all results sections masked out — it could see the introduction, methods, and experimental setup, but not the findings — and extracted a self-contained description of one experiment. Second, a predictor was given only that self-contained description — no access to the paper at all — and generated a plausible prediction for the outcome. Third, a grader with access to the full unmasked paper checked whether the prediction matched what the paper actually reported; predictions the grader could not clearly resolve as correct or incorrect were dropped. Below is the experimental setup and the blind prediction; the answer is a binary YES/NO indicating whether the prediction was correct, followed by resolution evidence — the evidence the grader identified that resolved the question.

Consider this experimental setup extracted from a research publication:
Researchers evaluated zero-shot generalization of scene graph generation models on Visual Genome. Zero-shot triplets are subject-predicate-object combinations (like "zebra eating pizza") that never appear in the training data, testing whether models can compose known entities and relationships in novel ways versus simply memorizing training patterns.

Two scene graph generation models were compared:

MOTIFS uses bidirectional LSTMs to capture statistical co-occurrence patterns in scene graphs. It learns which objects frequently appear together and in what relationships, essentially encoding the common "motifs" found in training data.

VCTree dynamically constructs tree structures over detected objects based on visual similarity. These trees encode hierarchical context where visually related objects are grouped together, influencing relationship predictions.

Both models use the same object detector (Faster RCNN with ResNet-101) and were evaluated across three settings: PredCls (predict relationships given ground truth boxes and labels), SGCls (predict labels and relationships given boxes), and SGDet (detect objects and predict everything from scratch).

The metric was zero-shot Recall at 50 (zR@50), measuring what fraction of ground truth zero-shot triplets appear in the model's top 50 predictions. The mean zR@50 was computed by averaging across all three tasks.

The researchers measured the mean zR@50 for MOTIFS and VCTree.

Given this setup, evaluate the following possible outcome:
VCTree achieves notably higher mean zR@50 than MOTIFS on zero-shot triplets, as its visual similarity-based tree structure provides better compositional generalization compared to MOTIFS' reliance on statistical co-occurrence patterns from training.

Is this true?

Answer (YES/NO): NO